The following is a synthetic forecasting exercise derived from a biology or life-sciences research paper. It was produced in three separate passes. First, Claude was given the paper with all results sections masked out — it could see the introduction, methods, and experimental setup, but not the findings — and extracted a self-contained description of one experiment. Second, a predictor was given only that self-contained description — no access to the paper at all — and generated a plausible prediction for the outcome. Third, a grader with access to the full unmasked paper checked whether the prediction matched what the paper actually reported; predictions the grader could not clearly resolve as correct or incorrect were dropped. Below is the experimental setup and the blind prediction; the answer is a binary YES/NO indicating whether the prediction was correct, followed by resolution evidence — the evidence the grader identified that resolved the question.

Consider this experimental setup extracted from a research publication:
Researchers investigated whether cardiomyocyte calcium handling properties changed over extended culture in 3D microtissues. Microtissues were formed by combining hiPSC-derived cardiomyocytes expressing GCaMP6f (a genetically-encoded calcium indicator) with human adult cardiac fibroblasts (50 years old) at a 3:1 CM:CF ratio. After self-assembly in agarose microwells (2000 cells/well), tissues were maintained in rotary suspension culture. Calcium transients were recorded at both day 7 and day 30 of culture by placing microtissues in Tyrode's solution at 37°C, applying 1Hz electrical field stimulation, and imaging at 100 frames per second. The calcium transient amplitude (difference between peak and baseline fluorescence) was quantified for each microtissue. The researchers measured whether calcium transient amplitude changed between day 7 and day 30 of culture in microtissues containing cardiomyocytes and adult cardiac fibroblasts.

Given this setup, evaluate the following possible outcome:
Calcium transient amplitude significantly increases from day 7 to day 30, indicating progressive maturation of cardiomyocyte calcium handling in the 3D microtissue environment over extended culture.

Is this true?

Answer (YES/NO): YES